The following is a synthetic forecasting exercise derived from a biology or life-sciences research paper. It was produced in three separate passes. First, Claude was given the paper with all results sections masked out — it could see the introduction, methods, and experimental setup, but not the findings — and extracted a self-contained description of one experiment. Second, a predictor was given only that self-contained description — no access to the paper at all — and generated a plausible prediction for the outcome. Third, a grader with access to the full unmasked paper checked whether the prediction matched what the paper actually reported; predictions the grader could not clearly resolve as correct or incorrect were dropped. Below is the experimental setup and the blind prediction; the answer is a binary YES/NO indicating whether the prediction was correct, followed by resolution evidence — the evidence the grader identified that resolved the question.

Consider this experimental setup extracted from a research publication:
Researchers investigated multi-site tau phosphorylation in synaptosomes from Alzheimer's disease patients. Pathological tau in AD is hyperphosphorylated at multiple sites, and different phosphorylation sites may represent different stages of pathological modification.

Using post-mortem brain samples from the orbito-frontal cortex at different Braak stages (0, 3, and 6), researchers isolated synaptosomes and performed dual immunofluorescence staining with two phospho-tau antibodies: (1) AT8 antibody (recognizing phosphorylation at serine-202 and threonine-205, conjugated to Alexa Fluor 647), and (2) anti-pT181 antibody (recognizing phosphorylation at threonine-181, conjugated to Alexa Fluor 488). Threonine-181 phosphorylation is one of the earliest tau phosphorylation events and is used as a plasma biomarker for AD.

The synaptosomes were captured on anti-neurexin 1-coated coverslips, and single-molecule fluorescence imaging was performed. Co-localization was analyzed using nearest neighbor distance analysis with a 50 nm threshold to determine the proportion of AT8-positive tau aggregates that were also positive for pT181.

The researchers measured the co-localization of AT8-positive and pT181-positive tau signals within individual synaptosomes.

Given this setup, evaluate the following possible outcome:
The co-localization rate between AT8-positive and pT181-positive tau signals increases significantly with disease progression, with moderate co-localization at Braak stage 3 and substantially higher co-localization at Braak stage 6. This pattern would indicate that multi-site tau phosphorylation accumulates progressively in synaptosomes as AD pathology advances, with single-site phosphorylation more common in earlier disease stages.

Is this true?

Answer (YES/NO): NO